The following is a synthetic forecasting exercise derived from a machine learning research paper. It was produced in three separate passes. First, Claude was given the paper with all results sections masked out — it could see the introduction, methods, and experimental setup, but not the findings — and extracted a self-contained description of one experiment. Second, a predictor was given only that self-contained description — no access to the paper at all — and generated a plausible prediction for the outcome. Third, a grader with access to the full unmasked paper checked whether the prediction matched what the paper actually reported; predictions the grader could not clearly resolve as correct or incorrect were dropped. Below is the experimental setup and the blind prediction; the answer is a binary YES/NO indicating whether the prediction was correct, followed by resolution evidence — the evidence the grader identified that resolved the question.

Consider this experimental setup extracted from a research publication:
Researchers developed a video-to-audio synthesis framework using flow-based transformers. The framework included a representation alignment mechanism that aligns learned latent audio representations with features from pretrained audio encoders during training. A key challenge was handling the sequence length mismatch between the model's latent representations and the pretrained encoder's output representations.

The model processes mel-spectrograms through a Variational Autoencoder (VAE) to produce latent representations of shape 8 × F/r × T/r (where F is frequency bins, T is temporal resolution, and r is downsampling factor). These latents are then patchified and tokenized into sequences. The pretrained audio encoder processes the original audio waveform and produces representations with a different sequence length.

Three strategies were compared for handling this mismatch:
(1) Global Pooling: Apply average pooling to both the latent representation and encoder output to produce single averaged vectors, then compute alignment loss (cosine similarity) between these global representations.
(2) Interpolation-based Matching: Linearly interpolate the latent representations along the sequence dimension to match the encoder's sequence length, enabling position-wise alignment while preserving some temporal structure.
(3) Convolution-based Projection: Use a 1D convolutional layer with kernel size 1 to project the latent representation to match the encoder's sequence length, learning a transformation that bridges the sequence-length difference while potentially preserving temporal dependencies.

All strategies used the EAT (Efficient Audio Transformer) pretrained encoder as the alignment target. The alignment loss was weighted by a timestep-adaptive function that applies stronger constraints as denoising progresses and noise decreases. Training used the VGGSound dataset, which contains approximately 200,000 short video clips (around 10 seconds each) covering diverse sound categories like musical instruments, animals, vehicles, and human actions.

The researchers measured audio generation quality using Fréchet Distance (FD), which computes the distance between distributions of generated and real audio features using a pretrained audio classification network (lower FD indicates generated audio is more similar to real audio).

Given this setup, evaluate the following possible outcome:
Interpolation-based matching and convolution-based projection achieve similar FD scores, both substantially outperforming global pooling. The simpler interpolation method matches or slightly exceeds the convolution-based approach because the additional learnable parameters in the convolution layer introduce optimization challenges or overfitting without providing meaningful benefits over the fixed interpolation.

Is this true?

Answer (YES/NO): NO